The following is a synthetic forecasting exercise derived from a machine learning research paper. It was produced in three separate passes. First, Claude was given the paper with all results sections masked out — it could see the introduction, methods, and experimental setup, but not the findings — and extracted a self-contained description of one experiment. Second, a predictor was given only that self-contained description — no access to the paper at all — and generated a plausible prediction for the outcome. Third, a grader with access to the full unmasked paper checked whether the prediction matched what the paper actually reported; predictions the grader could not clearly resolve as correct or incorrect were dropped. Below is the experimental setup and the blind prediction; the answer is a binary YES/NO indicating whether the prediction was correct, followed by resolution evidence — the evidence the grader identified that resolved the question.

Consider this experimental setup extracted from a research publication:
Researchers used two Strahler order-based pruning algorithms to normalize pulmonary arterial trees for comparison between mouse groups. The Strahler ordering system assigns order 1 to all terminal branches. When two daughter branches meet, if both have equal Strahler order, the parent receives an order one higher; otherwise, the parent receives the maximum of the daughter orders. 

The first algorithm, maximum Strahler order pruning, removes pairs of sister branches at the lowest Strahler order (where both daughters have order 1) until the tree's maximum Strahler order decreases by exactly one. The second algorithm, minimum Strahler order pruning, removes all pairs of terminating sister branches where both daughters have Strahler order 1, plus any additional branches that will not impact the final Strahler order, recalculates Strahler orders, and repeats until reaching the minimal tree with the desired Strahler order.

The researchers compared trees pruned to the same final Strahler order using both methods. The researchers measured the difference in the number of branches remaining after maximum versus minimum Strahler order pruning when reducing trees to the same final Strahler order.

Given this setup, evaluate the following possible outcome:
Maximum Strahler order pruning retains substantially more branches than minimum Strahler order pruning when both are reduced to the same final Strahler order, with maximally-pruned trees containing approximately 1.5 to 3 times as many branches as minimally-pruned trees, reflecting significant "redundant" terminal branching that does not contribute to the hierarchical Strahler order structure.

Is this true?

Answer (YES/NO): YES